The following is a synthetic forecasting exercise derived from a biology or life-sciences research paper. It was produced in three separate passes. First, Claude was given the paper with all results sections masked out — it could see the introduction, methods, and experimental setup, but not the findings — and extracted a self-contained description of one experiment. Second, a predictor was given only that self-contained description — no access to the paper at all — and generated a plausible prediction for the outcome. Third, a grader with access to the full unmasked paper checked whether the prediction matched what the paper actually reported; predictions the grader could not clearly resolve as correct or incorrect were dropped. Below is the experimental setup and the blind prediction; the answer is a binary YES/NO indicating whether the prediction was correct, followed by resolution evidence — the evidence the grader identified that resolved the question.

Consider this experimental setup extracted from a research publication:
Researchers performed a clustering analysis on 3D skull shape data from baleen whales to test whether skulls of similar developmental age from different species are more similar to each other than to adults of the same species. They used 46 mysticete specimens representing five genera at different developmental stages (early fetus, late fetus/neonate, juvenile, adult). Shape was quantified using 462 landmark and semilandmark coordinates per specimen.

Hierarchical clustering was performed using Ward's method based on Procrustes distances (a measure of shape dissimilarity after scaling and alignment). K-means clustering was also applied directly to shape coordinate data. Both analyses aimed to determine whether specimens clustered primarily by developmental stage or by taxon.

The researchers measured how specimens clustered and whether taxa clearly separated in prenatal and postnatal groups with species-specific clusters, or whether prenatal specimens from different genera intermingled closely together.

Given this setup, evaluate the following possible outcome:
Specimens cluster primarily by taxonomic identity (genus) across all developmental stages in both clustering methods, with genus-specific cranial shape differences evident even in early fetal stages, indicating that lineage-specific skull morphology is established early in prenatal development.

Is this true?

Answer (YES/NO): NO